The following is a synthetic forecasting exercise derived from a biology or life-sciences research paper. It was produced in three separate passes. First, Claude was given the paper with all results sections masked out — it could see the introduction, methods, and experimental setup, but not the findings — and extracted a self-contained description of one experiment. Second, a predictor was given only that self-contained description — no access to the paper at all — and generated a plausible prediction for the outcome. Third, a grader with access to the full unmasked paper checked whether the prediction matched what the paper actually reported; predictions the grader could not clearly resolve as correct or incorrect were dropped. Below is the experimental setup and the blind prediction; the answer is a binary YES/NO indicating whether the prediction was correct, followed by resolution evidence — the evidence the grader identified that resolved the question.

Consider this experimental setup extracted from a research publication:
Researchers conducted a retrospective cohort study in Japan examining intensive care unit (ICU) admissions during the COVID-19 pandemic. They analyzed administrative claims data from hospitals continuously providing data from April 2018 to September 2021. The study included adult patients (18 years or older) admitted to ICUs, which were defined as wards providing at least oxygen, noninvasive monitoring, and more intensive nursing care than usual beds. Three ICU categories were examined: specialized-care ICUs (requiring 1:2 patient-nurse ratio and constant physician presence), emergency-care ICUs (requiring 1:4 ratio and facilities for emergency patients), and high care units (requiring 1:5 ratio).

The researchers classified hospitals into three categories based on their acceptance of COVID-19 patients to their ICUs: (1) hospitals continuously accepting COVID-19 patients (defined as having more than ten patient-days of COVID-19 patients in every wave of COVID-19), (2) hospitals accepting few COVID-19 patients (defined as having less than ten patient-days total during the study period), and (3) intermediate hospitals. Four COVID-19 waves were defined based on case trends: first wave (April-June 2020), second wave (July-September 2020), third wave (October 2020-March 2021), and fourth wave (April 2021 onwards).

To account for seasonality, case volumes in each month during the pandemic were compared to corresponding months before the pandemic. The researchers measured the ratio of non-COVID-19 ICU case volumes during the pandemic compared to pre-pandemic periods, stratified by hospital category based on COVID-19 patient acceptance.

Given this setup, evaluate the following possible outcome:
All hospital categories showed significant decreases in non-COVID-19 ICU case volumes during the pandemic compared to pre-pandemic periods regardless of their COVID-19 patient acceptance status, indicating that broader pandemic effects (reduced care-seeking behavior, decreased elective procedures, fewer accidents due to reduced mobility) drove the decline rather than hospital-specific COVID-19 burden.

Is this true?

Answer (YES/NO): NO